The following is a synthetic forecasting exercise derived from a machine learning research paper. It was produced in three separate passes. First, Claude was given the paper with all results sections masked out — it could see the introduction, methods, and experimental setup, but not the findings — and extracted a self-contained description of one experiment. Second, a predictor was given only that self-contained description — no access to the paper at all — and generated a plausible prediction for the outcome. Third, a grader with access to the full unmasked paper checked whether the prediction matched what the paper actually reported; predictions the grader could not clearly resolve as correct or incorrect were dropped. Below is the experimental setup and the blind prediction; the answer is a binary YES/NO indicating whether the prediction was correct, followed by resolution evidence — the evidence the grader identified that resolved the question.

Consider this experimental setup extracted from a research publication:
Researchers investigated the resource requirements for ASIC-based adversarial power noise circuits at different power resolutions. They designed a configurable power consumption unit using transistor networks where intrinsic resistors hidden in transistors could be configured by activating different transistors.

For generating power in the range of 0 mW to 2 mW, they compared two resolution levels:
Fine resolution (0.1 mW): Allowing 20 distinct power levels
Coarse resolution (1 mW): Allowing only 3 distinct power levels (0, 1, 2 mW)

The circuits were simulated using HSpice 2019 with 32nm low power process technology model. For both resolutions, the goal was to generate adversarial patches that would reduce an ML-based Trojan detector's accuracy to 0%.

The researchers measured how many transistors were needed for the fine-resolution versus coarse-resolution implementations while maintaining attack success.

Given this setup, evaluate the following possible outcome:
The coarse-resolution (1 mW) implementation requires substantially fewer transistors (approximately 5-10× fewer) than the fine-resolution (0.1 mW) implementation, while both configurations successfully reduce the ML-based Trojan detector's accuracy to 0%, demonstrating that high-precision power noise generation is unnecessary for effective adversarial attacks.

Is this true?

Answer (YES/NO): YES